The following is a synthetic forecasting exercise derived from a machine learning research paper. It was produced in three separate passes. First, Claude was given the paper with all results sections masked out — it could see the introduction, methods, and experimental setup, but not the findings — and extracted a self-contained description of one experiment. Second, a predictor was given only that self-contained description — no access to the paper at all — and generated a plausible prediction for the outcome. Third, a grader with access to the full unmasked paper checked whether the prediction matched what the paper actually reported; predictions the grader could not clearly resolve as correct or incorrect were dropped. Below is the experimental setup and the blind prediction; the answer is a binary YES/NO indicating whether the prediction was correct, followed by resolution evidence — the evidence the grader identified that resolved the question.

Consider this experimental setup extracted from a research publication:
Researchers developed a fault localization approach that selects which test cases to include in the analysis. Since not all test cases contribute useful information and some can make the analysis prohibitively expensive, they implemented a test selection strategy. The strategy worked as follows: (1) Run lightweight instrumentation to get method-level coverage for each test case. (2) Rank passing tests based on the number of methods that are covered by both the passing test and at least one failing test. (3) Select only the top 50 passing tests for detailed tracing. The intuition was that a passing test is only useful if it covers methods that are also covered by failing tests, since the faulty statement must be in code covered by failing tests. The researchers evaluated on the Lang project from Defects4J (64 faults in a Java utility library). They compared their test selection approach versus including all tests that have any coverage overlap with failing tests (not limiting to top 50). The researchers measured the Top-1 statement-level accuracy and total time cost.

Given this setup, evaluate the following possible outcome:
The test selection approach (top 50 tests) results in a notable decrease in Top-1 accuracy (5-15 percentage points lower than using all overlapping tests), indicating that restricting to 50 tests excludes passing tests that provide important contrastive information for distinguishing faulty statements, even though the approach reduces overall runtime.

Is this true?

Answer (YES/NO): NO